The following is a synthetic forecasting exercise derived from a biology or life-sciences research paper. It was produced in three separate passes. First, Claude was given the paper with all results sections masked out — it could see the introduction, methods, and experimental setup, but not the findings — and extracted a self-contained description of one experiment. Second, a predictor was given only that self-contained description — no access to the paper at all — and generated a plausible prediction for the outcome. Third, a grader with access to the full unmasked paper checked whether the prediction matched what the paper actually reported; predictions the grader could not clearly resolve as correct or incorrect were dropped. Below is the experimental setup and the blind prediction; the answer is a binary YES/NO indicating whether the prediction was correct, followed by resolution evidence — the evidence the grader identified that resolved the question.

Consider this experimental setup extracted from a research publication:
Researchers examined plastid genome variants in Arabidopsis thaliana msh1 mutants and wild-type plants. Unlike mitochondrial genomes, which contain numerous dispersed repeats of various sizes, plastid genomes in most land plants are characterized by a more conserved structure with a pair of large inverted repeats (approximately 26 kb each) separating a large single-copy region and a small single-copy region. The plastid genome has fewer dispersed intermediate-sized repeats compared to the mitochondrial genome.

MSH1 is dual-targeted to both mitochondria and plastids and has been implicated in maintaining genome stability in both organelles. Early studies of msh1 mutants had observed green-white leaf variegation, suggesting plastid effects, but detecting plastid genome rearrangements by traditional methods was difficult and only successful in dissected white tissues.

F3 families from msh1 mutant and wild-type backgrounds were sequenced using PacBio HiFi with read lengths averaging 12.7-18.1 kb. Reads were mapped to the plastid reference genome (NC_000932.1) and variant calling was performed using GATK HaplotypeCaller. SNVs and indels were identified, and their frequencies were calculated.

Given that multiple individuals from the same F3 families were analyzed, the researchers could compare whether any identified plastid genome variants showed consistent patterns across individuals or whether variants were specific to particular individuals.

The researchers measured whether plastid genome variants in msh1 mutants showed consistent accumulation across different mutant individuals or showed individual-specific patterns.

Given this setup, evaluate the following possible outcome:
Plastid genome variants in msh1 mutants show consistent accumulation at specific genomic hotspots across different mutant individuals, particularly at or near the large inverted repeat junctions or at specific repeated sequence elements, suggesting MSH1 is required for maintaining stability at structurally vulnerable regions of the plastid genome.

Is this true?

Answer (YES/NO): NO